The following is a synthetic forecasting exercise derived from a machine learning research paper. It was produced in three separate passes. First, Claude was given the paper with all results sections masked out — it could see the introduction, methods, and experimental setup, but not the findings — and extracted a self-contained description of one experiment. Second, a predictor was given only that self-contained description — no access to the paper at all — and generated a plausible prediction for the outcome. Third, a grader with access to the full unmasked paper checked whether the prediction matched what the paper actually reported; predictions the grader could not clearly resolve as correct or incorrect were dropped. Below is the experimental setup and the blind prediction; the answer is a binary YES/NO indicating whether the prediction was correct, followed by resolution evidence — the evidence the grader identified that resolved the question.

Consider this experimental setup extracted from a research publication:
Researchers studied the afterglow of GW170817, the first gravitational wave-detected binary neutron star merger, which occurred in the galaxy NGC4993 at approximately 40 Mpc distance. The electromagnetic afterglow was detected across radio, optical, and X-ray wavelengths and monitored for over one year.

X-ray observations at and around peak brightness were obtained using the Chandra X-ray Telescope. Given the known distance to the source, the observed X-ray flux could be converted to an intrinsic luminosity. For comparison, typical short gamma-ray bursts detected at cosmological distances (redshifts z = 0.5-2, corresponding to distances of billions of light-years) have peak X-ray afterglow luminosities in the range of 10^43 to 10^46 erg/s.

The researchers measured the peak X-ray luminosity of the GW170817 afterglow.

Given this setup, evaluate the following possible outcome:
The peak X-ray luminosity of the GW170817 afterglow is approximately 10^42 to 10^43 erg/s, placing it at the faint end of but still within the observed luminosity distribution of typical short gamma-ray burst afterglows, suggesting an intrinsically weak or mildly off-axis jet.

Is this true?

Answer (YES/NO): NO